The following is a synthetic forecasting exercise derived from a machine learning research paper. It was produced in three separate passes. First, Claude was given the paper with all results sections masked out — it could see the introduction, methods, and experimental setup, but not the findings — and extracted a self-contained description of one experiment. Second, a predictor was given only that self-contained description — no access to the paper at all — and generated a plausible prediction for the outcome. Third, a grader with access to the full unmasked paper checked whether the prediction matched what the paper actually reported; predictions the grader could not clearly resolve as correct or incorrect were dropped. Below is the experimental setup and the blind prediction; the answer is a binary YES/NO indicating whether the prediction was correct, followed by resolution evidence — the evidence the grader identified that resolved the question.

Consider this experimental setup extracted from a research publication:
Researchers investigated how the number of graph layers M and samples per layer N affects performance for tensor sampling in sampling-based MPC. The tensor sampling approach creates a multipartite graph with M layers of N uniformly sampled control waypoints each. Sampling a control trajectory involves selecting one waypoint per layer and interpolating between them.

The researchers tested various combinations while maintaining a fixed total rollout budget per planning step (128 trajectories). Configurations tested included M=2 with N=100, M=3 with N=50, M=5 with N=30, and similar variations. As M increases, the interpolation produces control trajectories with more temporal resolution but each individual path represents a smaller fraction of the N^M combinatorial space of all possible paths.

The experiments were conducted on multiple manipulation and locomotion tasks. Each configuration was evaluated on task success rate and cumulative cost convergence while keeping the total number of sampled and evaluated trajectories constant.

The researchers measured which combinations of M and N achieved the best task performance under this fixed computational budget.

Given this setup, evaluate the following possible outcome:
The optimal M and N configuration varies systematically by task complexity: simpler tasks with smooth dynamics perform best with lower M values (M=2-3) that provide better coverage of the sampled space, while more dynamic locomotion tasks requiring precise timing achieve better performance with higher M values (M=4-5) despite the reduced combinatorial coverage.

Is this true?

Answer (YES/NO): NO